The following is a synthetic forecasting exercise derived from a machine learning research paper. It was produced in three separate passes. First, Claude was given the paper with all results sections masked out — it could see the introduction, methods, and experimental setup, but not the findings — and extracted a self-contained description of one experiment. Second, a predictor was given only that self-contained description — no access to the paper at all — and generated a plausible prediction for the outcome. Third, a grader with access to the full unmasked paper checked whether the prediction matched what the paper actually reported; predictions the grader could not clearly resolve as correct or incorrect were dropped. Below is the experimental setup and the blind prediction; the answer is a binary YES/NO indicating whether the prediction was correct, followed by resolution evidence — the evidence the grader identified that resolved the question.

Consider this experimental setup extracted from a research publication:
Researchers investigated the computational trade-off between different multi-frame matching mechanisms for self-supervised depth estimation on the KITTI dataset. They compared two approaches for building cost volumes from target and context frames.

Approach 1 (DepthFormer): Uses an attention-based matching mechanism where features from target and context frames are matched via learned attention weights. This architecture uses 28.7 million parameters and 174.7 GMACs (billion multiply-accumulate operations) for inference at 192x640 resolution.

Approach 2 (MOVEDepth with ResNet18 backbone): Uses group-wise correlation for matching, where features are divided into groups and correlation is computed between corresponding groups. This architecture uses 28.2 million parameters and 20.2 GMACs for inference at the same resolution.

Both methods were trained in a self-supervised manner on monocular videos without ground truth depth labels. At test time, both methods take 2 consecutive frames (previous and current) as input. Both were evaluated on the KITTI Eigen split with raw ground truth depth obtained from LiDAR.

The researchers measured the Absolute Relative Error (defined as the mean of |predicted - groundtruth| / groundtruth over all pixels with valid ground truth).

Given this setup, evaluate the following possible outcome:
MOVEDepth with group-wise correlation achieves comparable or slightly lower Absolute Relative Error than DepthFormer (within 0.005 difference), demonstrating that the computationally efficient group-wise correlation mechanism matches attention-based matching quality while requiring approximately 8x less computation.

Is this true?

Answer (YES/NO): NO